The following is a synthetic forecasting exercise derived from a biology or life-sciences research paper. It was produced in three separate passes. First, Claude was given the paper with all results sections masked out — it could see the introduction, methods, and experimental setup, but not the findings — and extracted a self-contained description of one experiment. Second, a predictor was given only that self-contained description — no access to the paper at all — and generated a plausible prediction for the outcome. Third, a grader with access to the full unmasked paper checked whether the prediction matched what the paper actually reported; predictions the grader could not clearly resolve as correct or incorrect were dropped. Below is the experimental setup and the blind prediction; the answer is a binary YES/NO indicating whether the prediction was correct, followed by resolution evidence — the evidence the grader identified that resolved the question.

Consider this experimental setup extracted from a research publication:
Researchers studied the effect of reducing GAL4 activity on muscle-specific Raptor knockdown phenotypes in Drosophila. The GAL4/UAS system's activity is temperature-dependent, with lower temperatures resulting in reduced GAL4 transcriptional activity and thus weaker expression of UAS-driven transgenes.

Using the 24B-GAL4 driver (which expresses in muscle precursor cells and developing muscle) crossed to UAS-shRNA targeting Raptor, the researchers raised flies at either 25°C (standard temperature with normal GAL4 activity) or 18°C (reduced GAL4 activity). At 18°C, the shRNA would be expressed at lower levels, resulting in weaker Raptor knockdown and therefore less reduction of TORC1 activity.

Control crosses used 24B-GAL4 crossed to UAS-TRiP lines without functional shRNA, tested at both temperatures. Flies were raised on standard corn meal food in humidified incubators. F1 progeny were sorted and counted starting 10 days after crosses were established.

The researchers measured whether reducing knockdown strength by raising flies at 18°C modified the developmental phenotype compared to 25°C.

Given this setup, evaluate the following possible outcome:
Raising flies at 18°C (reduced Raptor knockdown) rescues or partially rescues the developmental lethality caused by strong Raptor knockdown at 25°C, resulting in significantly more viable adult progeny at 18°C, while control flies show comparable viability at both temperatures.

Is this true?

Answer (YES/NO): NO